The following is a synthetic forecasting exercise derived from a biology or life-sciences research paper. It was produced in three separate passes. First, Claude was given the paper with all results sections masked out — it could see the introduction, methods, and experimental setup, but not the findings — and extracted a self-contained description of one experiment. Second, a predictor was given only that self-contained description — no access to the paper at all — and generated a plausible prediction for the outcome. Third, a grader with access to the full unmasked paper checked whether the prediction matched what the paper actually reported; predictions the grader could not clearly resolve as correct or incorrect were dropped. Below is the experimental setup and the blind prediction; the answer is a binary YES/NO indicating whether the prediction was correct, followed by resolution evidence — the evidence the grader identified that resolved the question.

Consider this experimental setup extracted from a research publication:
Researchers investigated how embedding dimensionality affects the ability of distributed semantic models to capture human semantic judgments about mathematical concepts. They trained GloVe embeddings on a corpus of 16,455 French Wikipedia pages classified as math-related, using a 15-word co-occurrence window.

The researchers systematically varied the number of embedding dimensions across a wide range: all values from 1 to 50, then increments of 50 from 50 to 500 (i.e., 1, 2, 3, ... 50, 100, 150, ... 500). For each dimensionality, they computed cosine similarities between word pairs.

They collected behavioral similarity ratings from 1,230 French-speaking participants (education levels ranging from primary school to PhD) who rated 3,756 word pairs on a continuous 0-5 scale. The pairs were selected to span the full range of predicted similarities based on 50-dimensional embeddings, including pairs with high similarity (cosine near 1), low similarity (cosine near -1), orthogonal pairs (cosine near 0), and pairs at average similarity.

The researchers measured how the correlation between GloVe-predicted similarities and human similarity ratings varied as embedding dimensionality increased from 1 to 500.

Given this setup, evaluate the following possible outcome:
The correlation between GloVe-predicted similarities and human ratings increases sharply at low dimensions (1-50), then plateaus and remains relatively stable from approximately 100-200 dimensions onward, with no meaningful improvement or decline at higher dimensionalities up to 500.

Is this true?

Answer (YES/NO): NO